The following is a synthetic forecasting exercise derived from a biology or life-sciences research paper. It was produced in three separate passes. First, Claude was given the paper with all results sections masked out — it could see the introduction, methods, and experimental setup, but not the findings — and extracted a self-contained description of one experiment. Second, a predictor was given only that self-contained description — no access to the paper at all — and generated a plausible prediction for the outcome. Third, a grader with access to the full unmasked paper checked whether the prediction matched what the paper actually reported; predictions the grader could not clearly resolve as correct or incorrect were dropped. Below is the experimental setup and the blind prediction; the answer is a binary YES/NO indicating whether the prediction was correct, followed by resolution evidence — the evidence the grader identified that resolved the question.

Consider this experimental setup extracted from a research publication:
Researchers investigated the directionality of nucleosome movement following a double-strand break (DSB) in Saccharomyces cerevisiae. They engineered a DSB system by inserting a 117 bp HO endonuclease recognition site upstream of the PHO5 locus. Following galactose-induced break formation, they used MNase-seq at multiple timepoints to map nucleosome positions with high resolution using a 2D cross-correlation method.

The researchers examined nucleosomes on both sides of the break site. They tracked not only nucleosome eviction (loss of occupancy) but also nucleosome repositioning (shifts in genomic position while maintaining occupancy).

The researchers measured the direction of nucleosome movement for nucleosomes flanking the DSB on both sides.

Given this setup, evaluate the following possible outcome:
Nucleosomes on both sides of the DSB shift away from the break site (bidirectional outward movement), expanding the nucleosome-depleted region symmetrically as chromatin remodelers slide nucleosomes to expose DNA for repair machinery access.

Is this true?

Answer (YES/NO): YES